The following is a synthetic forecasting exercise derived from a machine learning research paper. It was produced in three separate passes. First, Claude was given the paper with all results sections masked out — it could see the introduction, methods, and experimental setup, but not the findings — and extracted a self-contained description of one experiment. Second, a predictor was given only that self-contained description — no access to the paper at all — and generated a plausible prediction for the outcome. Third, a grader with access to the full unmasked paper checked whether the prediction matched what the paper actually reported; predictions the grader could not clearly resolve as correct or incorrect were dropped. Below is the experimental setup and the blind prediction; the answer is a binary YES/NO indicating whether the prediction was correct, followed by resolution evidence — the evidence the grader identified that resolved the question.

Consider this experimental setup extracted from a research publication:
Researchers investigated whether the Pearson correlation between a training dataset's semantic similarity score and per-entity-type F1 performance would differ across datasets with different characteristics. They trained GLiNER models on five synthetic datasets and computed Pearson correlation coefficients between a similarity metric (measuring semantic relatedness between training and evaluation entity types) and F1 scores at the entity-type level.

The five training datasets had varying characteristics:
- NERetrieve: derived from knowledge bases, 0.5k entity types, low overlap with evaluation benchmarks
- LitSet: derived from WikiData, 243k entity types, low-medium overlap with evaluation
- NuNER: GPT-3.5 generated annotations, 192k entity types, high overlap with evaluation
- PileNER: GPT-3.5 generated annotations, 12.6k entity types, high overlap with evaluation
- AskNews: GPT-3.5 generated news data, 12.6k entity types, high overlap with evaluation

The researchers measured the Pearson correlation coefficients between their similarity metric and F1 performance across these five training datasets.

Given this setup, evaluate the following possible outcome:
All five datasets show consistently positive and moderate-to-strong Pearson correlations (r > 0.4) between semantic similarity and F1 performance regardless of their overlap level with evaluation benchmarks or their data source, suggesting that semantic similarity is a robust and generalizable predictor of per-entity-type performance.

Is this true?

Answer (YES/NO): NO